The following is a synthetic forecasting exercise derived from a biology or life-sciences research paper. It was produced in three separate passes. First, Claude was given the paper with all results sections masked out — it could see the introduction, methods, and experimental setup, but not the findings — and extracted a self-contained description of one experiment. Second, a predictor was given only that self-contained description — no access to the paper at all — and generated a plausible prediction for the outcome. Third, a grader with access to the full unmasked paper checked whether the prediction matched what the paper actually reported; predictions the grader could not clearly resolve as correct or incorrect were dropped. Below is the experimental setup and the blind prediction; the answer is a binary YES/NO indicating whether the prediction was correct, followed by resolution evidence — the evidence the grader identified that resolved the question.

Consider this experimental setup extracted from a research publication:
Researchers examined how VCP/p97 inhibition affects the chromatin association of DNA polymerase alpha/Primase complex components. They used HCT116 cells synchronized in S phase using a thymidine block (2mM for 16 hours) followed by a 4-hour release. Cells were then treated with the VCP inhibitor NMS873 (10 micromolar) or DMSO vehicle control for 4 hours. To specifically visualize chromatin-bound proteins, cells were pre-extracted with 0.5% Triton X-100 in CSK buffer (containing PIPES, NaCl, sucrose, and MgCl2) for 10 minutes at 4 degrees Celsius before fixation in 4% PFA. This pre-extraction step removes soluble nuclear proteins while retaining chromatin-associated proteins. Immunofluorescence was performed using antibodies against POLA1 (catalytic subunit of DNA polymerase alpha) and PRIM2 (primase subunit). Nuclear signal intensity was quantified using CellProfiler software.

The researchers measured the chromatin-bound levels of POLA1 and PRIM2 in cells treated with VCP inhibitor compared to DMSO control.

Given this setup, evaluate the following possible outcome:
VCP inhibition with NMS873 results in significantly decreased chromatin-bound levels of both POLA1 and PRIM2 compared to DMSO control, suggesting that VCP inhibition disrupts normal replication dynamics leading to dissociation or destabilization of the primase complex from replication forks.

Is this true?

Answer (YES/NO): NO